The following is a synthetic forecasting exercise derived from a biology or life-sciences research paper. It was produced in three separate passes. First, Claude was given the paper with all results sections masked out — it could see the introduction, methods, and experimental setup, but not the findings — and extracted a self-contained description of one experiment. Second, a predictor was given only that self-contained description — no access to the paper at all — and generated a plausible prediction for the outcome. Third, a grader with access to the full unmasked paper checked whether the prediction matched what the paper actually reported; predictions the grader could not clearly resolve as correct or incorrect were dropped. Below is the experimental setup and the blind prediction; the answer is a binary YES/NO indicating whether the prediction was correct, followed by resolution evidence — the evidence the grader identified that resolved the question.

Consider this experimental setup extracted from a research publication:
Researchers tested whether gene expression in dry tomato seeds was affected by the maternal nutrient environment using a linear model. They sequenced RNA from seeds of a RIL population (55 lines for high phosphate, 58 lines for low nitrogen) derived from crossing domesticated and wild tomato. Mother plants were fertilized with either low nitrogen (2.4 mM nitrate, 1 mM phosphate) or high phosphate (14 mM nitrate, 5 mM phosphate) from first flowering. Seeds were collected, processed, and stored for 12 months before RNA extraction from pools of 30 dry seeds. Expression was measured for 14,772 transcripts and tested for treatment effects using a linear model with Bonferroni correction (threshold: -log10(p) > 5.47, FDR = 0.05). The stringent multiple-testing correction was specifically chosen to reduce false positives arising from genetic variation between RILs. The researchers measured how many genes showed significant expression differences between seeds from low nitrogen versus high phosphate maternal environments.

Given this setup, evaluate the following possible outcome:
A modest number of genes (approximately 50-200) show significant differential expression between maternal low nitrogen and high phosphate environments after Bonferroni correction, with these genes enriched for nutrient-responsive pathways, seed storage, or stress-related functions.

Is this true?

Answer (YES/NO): NO